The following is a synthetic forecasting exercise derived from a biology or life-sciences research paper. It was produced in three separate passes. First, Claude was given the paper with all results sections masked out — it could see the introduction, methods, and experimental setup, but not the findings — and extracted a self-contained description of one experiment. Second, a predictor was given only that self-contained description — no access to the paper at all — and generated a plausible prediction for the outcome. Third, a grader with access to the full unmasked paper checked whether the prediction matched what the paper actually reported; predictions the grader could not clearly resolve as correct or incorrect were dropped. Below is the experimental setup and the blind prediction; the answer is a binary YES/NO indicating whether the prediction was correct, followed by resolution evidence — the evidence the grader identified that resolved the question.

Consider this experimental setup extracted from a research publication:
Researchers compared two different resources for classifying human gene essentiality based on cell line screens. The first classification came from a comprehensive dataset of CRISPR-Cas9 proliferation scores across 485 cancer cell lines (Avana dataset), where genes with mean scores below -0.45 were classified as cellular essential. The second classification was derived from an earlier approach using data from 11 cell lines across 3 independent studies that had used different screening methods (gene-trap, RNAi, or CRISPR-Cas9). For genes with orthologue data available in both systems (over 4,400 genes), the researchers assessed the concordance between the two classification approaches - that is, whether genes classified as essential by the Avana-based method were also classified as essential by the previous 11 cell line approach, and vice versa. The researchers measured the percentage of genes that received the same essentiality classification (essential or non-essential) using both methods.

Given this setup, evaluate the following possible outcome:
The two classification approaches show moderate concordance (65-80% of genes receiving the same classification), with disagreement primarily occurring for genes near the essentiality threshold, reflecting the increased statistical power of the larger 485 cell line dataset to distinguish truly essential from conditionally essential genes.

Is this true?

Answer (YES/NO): NO